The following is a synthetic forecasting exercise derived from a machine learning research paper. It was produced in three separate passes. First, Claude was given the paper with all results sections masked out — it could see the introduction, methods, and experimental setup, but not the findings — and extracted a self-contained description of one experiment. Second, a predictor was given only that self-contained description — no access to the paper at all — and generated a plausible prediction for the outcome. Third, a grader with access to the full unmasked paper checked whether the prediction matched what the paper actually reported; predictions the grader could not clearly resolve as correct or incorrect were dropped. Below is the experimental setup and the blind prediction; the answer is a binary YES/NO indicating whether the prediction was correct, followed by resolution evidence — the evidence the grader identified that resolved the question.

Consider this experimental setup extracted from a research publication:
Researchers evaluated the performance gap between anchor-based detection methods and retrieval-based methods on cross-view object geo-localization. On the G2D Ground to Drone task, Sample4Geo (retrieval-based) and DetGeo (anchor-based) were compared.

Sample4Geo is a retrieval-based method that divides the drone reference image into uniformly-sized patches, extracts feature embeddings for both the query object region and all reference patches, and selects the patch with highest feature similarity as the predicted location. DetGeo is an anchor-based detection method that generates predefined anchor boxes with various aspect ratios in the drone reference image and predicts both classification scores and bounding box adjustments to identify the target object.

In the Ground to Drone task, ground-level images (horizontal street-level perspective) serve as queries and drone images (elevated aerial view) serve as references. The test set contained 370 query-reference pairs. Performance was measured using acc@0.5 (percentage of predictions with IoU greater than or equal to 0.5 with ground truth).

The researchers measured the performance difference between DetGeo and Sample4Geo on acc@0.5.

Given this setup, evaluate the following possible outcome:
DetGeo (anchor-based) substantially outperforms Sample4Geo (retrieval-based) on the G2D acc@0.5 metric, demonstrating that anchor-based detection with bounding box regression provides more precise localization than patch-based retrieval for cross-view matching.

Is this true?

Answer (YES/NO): YES